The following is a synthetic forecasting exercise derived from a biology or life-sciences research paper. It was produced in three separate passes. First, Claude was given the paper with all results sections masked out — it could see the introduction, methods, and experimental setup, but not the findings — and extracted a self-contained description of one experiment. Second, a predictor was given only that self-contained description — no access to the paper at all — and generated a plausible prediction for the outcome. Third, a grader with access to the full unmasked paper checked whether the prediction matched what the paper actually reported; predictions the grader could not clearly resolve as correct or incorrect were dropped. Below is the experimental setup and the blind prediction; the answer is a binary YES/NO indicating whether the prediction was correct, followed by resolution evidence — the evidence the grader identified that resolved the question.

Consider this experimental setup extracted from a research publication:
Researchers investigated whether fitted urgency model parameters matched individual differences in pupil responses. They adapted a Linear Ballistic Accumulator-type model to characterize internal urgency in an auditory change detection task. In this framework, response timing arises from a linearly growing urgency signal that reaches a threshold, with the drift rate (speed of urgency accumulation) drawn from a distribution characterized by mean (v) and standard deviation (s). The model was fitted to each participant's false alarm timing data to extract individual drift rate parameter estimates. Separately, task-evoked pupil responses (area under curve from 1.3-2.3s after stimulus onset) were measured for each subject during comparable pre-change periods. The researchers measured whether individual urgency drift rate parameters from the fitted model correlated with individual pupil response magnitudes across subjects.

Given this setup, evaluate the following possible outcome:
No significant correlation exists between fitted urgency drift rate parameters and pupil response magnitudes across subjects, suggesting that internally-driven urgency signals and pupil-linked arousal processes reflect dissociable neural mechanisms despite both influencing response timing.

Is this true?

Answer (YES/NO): NO